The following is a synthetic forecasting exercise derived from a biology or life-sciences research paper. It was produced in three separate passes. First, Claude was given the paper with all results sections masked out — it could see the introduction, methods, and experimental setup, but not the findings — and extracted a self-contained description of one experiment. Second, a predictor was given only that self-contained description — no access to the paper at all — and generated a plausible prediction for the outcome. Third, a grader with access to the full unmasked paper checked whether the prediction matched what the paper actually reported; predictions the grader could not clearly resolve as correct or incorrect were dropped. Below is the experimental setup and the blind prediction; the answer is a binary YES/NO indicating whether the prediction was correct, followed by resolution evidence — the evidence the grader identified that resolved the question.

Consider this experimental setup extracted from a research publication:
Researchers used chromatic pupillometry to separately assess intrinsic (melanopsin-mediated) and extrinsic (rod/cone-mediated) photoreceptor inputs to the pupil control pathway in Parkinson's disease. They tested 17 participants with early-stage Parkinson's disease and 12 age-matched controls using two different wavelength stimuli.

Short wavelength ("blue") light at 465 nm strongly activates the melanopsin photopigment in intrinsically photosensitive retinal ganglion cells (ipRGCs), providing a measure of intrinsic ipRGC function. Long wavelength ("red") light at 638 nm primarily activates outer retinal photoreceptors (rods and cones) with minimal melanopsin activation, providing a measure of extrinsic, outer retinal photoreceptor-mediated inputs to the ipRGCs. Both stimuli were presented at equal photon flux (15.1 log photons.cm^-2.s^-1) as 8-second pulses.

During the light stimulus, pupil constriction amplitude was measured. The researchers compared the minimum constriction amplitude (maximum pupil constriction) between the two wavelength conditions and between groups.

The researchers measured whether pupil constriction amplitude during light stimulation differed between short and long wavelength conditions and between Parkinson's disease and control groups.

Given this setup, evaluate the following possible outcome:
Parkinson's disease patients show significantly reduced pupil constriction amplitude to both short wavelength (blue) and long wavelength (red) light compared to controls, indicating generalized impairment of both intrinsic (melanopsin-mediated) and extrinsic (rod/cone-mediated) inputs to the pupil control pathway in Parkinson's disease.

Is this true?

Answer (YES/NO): NO